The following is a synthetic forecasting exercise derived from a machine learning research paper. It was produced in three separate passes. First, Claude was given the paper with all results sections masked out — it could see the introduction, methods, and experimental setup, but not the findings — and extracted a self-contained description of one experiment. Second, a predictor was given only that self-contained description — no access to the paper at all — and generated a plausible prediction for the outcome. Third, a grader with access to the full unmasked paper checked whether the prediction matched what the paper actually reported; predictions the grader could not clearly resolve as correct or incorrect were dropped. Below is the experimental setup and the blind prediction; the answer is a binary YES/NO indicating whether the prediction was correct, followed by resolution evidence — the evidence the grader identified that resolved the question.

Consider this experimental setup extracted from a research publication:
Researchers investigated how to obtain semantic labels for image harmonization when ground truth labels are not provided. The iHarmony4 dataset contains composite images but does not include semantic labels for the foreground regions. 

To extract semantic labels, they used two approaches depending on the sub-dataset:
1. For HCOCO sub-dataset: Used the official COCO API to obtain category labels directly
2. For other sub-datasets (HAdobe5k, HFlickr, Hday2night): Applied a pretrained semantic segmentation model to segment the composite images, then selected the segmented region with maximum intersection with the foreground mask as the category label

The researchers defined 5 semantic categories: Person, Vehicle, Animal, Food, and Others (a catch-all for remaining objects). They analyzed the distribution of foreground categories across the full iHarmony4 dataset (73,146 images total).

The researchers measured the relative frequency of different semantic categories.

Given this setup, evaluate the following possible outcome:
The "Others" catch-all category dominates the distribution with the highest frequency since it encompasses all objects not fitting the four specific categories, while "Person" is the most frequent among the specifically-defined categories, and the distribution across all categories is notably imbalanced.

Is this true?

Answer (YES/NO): YES